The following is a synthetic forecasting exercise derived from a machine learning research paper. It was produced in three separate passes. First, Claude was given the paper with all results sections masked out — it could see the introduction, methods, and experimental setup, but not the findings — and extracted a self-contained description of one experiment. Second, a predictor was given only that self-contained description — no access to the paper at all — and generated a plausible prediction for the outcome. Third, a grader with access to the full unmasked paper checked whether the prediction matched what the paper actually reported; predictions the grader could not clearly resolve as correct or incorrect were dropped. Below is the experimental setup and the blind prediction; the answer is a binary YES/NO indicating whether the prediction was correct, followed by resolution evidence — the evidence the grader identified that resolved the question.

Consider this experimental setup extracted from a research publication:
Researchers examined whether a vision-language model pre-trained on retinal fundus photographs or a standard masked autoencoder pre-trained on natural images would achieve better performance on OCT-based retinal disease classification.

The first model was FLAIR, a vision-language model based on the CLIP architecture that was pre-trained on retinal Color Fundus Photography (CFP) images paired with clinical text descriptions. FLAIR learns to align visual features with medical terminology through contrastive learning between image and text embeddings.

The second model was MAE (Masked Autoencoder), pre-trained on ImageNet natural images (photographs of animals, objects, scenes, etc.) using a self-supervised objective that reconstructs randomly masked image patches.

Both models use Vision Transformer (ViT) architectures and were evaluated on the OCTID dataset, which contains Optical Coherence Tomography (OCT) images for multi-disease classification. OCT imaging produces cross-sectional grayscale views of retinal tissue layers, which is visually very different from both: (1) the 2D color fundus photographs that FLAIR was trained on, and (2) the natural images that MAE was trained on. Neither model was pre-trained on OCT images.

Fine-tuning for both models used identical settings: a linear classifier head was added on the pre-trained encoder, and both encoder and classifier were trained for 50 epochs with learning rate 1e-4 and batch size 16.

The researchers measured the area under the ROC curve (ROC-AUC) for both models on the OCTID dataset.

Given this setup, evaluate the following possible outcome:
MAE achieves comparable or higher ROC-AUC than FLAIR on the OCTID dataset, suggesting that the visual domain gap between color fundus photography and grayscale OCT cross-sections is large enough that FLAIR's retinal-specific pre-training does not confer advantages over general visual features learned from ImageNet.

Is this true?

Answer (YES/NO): YES